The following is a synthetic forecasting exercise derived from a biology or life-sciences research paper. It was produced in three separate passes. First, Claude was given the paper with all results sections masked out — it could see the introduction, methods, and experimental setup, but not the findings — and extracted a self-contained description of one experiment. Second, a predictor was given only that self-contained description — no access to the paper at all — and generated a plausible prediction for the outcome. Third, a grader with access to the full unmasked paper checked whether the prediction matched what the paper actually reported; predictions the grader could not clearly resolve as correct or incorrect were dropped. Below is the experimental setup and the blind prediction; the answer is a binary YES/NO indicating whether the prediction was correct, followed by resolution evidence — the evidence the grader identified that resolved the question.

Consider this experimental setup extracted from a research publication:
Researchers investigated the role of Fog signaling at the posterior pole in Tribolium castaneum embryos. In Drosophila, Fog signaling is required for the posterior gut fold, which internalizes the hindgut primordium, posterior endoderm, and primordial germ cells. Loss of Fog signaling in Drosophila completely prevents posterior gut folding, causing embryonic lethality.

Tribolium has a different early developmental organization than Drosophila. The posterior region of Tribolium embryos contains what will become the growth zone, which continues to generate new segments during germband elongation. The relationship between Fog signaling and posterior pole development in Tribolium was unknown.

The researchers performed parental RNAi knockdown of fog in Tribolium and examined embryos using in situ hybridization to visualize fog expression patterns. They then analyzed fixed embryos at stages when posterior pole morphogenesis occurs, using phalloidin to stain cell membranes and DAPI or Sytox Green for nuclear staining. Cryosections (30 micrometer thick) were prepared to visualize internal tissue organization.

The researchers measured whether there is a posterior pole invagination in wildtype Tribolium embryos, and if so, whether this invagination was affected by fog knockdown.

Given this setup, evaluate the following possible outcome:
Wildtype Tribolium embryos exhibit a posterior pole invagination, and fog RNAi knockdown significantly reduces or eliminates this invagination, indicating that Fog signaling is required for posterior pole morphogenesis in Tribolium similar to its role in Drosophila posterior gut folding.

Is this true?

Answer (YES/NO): YES